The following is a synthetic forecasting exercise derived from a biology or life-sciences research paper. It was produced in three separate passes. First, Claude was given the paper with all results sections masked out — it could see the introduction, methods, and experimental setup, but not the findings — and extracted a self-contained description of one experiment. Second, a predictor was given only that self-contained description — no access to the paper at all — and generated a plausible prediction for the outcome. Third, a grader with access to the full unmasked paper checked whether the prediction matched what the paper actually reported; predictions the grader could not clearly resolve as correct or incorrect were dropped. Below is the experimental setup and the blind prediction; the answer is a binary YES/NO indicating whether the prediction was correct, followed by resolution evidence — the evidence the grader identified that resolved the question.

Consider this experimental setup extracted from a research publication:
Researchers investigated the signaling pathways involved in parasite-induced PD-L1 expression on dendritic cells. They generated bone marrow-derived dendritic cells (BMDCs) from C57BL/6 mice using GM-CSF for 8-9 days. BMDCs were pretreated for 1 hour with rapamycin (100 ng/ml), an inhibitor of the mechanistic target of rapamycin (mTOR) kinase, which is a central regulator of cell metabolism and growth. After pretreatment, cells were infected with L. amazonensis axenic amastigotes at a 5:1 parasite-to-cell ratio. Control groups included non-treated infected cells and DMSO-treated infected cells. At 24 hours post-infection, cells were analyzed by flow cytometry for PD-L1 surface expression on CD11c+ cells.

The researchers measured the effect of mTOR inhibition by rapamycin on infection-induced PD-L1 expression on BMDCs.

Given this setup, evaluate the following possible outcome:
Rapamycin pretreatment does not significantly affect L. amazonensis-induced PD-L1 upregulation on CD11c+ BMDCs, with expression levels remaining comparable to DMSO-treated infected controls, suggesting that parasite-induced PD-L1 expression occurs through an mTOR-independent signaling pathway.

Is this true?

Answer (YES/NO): NO